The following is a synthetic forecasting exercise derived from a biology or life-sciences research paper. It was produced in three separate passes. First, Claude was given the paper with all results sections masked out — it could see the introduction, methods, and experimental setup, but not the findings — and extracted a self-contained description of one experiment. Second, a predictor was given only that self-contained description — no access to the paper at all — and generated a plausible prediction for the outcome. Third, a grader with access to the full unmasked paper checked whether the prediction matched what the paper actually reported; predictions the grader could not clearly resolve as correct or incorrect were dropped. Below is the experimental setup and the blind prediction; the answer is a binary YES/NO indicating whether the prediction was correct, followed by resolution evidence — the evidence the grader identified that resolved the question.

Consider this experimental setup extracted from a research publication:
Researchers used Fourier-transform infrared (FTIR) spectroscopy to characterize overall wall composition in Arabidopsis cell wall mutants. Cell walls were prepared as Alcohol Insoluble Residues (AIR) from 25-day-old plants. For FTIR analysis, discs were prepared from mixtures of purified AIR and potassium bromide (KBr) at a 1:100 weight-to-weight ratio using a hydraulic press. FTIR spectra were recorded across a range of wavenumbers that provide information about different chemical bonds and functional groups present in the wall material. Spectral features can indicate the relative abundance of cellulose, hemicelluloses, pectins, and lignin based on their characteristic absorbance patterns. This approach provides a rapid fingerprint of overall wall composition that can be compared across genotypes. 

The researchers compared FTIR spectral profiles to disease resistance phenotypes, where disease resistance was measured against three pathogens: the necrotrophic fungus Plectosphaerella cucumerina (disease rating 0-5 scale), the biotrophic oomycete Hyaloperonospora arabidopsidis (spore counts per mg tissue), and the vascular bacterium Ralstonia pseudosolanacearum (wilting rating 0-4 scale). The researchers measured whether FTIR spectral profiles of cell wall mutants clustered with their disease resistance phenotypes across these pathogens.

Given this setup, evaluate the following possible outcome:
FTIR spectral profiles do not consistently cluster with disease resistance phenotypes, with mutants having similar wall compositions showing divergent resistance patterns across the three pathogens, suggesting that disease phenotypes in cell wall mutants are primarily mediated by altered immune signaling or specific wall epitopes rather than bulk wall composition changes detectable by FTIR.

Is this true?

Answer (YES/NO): NO